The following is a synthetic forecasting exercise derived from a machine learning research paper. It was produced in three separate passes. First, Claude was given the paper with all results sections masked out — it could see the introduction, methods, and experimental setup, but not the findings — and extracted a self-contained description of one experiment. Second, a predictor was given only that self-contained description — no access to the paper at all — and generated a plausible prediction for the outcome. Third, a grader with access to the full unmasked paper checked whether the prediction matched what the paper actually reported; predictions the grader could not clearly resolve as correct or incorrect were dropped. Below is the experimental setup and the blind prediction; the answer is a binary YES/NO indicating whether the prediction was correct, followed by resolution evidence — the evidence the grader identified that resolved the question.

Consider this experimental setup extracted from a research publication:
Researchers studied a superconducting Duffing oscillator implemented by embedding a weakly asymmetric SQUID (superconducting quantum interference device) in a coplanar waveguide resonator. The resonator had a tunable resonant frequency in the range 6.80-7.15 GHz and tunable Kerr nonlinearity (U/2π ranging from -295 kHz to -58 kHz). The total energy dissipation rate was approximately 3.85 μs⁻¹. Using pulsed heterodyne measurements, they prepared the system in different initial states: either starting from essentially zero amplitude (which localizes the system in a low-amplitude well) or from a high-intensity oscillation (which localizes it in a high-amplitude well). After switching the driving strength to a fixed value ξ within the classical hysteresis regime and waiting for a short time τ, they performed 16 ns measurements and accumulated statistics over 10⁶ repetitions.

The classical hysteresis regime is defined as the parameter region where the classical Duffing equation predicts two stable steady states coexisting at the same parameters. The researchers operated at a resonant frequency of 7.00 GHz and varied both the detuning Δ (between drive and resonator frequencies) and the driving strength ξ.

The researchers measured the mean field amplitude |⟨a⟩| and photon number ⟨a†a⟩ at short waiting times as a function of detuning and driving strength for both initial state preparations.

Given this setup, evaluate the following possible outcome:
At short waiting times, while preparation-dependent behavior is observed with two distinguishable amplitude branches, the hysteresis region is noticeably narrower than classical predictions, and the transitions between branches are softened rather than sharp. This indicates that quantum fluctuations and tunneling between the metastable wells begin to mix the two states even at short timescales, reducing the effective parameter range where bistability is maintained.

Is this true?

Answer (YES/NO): NO